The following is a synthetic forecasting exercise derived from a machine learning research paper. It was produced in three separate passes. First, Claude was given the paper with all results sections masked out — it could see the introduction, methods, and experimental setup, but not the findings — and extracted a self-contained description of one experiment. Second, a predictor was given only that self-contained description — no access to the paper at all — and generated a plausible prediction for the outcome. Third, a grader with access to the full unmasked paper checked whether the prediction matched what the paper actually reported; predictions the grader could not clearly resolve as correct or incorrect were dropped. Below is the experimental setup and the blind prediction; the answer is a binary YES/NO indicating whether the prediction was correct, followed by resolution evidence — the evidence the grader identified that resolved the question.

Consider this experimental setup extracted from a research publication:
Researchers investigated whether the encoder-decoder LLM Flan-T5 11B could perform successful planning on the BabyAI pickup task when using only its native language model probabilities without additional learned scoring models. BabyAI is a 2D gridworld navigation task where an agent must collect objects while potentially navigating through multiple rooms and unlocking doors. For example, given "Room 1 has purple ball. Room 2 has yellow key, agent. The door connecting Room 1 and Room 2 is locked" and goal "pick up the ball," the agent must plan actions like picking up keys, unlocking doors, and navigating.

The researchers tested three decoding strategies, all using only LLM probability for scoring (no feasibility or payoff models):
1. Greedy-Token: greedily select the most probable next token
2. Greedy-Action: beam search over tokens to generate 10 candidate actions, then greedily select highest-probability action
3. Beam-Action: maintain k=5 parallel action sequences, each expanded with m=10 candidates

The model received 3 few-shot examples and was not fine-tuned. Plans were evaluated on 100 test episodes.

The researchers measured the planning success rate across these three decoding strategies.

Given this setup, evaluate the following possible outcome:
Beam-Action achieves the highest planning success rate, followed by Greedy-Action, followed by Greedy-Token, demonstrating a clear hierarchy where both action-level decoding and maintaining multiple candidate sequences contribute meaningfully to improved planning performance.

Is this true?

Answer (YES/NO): NO